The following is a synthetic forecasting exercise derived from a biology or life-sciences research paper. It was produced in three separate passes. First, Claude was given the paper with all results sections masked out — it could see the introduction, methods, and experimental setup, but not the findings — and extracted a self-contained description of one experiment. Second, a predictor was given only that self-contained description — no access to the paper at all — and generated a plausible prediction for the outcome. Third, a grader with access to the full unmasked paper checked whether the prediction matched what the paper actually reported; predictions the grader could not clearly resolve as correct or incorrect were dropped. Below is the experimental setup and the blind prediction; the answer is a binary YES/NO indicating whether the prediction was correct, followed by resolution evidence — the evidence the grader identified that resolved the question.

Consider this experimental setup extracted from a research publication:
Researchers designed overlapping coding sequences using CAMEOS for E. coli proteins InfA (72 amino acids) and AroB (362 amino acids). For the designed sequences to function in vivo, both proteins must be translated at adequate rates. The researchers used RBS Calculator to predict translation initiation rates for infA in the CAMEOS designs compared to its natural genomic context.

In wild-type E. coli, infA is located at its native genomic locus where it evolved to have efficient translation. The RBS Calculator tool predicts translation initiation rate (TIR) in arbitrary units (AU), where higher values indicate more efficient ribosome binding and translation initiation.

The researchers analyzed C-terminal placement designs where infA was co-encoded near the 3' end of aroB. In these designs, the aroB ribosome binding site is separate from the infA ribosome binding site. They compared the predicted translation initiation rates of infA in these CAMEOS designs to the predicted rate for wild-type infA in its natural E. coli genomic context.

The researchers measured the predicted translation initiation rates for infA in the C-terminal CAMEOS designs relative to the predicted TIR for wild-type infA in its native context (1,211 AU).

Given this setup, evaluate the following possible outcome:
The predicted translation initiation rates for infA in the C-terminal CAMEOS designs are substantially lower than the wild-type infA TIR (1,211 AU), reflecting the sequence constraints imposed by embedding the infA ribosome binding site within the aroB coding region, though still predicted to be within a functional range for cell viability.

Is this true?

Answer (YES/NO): YES